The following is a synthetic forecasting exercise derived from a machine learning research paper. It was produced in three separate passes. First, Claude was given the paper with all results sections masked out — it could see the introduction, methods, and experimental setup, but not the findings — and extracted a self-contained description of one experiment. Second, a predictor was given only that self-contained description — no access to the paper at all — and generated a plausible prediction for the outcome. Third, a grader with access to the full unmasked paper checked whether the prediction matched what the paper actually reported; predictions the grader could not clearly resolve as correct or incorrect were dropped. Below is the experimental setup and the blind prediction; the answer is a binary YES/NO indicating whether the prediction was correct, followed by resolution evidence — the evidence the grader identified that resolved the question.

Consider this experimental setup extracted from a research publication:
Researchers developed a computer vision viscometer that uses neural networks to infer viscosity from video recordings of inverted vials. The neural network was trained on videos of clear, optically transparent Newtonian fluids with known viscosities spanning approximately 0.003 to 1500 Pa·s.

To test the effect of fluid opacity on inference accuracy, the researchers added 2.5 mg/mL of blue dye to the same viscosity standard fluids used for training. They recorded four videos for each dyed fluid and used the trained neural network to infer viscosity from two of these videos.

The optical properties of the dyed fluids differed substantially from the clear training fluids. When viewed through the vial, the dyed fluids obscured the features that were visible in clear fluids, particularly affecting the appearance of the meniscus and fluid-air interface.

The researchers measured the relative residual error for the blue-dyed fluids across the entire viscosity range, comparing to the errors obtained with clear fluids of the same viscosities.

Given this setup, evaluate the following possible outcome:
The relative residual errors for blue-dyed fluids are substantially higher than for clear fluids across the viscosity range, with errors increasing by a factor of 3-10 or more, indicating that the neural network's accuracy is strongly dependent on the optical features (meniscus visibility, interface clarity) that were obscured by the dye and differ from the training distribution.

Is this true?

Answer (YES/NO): YES